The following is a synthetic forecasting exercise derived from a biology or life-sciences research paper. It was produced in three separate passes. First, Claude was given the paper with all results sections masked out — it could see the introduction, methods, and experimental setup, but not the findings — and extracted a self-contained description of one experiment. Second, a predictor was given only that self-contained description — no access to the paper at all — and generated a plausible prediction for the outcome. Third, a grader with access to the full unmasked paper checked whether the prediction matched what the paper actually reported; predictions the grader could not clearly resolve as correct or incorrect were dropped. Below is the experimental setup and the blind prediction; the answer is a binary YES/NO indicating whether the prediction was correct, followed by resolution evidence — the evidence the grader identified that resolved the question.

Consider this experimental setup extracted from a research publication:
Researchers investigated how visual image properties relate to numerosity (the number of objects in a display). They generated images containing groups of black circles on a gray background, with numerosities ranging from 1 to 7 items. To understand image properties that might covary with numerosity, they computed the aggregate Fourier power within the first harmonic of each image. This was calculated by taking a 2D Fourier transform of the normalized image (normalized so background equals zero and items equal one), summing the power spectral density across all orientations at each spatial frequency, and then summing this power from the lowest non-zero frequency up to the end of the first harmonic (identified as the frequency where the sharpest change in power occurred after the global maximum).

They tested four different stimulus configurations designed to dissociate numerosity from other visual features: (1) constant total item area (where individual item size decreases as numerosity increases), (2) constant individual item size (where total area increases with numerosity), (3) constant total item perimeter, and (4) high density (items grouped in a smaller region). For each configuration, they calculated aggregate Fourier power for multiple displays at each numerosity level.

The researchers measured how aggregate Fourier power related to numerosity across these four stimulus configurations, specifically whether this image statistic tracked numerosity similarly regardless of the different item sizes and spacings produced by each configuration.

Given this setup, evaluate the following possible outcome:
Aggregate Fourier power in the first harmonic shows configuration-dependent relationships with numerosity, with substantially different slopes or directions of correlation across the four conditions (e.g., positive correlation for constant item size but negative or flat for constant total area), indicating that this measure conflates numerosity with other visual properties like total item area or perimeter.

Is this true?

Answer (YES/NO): NO